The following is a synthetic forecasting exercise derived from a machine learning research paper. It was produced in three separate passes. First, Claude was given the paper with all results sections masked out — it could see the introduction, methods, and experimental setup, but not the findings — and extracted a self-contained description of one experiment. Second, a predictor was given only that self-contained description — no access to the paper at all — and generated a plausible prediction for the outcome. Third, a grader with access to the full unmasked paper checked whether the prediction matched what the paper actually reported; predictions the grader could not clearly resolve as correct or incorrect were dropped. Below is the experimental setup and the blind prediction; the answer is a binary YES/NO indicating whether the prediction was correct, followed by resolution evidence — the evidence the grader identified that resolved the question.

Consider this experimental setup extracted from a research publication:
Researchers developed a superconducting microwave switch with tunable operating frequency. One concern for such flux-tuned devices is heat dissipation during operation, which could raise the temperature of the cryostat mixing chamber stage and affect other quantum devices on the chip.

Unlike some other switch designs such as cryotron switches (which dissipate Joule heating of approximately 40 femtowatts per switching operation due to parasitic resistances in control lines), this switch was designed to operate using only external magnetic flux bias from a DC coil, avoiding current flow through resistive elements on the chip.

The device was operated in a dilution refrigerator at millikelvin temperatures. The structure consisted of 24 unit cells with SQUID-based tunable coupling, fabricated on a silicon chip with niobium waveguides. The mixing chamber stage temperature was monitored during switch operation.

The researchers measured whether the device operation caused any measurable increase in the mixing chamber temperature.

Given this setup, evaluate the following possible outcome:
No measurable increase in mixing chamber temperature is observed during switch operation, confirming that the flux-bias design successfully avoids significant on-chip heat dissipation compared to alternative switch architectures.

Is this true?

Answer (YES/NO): YES